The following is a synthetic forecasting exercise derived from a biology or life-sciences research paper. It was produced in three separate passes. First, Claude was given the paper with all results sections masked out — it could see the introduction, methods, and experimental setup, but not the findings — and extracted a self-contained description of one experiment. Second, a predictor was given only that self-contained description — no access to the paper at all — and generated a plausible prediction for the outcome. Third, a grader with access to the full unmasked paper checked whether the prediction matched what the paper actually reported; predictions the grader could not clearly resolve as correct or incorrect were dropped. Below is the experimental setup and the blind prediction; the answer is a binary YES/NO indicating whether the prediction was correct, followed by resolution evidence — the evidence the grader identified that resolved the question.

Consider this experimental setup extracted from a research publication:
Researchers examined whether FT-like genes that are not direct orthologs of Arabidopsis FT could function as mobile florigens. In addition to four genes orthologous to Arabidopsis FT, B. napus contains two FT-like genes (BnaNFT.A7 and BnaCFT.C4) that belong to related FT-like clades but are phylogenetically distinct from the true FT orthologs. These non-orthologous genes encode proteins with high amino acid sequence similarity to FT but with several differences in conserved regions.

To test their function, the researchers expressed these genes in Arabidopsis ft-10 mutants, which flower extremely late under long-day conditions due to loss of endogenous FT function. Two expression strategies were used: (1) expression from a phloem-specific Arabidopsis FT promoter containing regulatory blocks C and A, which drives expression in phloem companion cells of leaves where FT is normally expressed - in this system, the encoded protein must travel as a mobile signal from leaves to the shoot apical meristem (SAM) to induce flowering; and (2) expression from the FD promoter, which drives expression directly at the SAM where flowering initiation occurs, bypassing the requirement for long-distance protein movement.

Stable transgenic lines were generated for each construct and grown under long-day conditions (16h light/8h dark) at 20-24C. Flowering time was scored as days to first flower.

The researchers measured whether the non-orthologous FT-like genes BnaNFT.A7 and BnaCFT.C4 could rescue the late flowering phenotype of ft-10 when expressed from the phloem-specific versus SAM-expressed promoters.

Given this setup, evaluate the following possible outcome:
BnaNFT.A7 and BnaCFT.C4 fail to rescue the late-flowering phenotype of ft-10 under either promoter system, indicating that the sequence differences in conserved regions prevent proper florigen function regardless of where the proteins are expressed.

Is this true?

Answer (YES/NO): NO